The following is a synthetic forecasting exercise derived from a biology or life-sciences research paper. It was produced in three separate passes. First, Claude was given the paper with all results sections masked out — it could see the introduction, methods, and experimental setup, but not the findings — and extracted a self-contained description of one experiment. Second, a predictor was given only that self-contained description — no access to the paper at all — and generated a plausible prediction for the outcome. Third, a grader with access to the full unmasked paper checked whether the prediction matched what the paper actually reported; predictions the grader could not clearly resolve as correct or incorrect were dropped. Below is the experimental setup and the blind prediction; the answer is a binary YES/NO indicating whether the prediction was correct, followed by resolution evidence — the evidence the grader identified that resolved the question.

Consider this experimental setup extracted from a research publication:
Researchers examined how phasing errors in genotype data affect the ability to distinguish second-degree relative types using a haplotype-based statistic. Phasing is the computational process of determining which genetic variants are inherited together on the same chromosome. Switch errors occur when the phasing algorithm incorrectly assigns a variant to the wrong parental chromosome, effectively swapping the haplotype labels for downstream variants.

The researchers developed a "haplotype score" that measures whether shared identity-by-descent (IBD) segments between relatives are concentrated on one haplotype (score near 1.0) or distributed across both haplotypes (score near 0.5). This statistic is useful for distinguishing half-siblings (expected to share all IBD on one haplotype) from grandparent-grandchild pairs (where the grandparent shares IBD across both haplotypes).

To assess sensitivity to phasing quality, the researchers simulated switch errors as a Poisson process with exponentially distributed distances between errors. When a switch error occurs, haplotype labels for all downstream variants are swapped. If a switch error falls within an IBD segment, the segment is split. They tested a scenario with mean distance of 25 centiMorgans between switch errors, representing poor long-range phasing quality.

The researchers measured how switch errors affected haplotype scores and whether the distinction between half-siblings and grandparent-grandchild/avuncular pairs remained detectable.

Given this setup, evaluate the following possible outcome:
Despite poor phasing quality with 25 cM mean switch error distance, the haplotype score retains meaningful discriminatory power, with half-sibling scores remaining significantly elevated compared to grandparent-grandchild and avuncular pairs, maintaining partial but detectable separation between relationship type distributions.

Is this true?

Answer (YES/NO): NO